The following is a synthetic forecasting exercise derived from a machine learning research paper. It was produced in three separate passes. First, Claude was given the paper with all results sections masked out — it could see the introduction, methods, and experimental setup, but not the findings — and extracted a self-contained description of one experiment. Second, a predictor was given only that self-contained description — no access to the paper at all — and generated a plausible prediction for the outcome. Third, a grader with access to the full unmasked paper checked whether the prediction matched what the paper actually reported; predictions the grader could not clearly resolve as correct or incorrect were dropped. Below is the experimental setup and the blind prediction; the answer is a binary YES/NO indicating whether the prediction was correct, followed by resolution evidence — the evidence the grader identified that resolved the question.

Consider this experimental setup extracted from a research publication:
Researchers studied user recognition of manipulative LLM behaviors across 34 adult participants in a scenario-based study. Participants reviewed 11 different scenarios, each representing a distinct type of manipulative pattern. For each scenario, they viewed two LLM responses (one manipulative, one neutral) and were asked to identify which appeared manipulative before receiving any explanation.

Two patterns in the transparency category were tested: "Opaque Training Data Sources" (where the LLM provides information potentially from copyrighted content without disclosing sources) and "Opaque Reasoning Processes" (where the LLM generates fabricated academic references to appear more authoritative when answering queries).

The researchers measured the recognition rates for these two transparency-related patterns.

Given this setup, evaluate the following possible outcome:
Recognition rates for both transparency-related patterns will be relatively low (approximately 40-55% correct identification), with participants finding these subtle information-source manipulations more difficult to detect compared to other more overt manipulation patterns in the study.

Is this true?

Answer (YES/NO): NO